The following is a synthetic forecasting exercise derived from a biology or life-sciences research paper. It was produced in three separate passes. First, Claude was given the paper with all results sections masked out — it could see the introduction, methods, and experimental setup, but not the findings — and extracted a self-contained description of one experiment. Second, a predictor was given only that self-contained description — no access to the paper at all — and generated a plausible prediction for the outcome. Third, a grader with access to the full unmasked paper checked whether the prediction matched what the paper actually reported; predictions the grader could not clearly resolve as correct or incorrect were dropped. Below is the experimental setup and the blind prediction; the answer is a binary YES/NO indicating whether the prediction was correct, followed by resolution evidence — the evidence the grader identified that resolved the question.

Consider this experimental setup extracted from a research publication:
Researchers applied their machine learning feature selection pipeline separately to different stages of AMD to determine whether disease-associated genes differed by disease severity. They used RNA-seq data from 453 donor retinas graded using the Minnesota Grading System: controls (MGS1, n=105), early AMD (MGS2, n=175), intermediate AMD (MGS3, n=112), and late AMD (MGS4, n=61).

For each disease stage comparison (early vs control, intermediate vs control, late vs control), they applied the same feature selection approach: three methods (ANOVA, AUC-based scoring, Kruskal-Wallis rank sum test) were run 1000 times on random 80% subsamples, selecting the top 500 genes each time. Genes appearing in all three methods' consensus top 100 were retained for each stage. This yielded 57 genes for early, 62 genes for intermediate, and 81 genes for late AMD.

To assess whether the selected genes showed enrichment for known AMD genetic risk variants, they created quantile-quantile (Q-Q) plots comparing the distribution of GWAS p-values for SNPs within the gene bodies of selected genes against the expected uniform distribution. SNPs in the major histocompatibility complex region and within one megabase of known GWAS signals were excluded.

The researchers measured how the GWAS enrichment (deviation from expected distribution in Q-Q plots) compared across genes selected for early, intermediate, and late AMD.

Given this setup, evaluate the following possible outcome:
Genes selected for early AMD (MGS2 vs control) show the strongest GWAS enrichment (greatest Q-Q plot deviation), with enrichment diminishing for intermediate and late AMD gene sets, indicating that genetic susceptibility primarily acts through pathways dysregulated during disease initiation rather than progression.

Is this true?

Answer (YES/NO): NO